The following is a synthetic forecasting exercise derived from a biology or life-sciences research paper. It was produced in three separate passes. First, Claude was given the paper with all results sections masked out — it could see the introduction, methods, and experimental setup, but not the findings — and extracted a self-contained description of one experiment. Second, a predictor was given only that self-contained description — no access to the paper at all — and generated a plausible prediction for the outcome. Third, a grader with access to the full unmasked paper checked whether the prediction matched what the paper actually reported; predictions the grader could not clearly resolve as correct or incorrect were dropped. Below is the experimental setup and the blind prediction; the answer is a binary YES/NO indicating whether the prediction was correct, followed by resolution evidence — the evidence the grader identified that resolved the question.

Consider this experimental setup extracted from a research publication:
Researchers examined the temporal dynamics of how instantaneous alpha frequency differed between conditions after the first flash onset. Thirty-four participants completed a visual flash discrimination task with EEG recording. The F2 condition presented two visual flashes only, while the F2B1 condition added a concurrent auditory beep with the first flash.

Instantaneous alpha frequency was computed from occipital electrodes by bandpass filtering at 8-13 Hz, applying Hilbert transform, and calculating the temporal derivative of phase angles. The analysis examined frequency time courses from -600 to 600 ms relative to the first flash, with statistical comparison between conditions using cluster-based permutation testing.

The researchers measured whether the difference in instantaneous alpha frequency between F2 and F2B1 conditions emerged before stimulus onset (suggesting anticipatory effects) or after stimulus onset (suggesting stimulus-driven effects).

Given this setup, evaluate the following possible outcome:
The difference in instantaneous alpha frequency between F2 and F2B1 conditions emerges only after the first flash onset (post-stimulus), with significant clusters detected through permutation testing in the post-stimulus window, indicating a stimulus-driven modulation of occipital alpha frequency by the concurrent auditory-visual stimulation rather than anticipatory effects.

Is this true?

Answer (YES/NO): YES